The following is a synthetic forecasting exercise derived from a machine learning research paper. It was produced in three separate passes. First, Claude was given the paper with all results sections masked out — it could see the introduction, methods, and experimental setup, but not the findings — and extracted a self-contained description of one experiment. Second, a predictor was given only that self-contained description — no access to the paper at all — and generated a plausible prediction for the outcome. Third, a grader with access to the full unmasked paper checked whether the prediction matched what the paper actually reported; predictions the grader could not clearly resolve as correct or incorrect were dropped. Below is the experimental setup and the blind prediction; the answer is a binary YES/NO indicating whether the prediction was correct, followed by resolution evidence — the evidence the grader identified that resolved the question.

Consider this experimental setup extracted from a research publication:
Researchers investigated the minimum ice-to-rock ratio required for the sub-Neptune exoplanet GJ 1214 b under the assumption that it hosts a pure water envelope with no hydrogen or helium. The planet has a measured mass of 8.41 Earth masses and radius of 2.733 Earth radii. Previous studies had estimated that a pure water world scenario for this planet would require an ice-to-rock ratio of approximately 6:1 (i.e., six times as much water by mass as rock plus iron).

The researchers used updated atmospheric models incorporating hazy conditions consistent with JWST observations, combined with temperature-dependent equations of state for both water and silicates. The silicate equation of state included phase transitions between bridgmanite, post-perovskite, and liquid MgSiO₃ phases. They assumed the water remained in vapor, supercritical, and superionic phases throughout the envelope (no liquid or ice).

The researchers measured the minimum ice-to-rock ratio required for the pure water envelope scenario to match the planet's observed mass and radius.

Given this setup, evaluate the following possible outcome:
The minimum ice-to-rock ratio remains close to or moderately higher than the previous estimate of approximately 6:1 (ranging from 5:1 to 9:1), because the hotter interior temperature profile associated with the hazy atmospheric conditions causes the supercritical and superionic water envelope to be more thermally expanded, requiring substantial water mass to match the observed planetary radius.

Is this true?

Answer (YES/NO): NO